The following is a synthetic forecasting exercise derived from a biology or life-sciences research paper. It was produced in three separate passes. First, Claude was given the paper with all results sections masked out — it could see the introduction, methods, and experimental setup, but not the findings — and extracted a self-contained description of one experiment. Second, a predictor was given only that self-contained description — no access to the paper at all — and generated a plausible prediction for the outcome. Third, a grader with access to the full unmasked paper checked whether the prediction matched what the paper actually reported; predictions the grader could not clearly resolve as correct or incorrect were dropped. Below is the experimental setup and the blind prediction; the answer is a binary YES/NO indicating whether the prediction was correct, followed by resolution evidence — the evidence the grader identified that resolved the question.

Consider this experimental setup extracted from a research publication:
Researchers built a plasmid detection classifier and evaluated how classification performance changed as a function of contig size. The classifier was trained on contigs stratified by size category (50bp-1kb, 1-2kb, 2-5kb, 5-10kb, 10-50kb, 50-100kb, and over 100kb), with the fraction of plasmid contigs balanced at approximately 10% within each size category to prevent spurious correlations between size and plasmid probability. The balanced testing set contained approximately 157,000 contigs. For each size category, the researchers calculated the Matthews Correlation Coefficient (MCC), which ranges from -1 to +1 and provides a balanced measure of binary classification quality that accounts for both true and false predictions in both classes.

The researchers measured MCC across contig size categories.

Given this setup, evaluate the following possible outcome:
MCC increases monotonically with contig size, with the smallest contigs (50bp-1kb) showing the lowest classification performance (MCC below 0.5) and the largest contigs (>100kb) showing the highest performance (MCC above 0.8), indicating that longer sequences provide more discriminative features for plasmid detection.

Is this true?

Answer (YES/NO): NO